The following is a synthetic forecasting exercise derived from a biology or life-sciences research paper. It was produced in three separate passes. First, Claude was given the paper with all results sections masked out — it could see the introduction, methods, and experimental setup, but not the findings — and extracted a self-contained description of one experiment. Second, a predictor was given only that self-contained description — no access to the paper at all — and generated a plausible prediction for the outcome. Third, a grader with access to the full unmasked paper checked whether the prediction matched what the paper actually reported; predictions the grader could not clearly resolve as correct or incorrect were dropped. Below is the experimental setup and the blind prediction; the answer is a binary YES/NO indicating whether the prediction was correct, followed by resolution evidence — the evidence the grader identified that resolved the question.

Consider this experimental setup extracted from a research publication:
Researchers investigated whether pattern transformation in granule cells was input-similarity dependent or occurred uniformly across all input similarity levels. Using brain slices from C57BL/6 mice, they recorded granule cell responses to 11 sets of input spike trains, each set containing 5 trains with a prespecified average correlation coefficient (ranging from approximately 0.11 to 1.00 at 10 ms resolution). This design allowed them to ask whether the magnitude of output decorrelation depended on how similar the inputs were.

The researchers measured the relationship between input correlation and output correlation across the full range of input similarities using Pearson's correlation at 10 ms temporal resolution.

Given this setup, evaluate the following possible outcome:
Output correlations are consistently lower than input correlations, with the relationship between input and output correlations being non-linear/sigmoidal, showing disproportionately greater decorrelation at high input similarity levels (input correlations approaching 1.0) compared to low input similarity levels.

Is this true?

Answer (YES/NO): NO